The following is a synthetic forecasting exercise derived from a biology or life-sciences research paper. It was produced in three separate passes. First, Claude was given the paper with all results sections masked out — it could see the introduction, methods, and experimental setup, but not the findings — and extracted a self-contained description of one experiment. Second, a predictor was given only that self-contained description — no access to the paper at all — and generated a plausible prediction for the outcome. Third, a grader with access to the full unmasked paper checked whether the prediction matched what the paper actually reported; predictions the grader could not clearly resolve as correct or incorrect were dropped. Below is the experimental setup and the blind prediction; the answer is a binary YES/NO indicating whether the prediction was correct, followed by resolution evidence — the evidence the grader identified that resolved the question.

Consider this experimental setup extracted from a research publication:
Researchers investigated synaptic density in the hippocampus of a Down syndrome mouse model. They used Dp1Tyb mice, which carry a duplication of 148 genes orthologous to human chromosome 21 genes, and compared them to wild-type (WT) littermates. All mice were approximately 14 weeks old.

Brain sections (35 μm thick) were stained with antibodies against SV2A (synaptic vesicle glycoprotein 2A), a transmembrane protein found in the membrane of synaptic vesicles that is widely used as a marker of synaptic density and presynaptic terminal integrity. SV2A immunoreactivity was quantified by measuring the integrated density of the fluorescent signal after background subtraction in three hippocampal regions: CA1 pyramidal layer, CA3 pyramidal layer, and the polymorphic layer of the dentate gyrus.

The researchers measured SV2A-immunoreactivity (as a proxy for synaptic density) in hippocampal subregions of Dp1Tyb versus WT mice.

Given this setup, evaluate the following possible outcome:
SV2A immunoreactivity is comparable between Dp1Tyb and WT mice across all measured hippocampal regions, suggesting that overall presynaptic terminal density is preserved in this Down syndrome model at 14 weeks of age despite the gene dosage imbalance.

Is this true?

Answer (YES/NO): YES